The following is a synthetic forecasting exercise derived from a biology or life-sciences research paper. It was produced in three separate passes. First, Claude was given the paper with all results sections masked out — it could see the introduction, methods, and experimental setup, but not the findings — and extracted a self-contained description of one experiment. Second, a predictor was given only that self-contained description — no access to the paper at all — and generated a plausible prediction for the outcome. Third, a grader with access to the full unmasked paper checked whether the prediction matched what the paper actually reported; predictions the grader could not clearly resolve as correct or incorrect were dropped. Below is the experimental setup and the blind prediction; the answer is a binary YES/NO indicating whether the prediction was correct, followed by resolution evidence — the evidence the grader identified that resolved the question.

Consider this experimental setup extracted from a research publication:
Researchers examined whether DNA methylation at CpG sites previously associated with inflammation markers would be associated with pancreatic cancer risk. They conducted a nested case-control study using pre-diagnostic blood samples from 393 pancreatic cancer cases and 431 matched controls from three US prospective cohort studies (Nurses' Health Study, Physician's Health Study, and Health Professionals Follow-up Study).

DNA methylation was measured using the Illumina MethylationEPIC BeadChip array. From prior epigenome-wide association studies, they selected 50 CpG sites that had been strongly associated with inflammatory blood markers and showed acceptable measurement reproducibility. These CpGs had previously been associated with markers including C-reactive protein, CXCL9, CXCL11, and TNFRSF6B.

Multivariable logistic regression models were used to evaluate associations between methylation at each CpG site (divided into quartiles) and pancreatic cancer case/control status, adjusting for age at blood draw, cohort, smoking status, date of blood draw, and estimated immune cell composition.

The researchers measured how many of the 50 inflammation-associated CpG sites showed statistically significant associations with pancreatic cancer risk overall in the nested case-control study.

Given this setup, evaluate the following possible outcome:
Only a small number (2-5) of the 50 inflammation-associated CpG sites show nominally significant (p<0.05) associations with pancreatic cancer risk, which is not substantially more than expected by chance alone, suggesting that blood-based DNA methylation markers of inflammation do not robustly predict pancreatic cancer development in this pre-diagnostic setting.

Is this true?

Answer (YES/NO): NO